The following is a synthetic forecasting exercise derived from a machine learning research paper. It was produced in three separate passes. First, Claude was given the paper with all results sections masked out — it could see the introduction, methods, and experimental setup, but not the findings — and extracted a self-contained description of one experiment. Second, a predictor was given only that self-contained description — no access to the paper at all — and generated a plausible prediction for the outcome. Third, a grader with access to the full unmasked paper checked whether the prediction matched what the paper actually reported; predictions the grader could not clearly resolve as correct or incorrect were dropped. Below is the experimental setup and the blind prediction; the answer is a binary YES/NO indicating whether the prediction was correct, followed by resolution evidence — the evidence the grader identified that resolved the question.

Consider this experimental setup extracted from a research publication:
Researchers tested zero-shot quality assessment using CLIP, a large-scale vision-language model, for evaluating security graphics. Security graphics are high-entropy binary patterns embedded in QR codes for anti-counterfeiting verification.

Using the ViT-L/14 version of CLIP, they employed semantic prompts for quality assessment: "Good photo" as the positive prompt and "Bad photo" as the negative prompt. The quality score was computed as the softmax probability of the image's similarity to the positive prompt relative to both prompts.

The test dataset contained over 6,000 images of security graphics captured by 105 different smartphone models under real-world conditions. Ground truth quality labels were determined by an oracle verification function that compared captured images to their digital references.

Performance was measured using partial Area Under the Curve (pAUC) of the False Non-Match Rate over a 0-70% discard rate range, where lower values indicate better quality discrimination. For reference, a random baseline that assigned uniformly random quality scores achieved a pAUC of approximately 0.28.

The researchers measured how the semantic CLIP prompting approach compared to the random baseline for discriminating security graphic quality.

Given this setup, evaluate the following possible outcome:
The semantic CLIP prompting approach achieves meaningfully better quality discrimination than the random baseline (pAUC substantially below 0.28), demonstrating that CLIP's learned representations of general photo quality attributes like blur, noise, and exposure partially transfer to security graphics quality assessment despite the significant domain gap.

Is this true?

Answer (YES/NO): NO